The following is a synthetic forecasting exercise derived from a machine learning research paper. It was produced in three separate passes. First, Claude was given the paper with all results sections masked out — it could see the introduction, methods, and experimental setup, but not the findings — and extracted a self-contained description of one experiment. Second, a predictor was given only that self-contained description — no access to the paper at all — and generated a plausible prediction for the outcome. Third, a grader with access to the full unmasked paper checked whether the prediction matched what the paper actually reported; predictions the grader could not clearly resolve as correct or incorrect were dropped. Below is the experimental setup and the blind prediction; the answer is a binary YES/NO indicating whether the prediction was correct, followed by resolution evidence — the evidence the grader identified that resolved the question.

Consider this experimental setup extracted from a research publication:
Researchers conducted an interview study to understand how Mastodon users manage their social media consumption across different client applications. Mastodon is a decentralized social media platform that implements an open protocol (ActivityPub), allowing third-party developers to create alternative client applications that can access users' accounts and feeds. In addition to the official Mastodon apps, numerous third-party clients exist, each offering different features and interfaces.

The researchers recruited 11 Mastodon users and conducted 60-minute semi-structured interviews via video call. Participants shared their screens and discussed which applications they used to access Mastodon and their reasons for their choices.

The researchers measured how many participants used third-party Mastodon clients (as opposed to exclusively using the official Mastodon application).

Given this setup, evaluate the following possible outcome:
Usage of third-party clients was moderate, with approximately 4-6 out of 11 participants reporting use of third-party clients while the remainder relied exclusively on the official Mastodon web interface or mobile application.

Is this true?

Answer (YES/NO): NO